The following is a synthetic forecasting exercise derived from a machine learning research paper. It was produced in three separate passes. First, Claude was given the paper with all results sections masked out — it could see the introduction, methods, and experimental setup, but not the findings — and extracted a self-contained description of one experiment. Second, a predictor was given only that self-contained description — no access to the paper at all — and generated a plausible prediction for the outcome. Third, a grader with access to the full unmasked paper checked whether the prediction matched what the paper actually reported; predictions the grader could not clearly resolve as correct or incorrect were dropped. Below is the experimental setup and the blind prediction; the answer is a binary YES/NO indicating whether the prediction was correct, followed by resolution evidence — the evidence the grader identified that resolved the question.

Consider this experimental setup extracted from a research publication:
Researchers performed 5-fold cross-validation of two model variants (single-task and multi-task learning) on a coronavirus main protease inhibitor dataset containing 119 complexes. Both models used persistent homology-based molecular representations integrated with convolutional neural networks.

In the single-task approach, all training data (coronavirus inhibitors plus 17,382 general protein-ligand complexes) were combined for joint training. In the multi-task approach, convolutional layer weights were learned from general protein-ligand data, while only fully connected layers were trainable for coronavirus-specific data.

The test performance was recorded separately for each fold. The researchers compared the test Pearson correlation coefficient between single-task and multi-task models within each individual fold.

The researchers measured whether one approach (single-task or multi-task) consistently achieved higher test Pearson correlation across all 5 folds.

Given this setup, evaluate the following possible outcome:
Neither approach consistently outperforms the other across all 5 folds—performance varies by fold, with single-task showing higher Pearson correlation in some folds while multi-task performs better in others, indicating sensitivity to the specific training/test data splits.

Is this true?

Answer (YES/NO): YES